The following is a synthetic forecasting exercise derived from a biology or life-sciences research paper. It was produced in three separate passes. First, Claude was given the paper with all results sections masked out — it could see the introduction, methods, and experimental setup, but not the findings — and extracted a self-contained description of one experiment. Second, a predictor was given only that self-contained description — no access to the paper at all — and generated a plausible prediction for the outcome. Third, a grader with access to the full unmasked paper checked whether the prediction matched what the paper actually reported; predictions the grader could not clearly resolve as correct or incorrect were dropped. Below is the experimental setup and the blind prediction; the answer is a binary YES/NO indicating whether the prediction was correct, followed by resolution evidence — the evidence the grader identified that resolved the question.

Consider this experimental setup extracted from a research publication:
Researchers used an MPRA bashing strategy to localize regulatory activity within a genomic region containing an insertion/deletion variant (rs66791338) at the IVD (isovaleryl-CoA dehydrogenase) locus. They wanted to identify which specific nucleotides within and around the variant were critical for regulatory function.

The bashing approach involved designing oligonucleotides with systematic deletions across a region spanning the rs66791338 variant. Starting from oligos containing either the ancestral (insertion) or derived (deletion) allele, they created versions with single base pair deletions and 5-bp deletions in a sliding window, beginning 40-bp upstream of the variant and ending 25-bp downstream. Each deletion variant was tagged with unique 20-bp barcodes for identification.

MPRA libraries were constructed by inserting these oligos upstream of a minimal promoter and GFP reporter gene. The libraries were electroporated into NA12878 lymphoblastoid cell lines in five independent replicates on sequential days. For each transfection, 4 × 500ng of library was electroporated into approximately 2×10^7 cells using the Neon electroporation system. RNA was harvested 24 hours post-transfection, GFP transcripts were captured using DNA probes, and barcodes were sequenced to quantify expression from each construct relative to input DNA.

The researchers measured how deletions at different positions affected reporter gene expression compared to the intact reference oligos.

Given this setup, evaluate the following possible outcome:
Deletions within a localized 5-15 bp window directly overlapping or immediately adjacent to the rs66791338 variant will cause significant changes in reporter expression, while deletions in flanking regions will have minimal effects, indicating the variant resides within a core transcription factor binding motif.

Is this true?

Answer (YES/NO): NO